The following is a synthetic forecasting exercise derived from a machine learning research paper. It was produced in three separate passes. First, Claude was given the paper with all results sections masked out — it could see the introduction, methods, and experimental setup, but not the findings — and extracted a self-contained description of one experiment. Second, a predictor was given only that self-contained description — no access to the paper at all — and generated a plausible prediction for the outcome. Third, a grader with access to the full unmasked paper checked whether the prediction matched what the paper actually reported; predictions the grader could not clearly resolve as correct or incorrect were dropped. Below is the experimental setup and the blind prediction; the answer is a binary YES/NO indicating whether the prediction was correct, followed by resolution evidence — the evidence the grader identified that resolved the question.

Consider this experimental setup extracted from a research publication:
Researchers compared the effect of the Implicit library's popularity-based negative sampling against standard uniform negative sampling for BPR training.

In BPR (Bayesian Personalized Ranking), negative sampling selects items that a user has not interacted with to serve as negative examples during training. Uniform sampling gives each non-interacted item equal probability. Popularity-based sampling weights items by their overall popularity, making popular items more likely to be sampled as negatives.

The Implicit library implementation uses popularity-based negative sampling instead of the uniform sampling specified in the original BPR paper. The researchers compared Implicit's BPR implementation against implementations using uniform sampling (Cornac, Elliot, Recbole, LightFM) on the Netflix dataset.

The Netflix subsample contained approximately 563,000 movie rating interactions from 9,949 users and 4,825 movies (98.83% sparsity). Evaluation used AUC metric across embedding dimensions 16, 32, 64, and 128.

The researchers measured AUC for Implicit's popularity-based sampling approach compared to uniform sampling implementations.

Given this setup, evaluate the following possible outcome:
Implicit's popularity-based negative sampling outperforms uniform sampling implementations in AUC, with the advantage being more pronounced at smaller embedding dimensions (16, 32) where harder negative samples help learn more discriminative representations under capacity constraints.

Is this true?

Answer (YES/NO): NO